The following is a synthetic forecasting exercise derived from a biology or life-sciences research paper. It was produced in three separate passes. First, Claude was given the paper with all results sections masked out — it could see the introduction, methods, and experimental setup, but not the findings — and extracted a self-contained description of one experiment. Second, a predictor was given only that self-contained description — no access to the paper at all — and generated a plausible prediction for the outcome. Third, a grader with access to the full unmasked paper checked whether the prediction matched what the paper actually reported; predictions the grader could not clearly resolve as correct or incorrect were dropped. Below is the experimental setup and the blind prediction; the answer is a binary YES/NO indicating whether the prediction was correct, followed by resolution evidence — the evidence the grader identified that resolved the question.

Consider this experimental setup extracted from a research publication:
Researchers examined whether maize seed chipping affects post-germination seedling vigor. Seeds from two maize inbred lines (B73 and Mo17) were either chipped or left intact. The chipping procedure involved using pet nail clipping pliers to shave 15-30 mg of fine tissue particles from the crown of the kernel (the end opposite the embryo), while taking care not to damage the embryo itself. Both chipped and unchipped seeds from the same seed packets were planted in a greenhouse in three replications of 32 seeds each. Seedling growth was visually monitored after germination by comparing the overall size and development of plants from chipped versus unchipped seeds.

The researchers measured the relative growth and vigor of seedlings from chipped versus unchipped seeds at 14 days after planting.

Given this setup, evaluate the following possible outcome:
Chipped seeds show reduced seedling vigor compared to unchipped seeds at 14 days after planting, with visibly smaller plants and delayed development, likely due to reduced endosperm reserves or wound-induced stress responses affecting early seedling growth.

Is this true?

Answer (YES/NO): YES